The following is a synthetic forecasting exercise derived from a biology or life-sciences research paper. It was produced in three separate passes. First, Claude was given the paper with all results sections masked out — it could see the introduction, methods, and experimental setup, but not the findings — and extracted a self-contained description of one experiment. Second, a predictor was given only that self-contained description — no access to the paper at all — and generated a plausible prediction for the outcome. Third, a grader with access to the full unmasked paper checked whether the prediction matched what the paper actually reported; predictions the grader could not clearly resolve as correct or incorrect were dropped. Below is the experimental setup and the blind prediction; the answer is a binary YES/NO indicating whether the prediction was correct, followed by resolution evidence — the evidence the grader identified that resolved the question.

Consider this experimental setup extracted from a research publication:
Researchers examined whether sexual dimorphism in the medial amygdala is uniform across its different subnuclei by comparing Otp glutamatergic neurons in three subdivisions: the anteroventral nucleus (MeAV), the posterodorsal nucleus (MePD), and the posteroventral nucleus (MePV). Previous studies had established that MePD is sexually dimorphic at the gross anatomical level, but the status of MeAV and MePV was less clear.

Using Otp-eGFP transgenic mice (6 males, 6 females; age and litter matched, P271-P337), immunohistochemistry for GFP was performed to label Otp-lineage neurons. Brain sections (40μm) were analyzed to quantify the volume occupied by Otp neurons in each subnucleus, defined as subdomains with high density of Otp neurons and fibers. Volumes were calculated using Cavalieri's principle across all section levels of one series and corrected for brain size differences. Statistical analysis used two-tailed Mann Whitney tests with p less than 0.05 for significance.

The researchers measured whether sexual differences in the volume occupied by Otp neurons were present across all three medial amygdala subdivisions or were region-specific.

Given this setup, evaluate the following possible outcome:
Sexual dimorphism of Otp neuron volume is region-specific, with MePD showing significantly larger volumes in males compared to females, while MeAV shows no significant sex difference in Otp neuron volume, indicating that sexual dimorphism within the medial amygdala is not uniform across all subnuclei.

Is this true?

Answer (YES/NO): YES